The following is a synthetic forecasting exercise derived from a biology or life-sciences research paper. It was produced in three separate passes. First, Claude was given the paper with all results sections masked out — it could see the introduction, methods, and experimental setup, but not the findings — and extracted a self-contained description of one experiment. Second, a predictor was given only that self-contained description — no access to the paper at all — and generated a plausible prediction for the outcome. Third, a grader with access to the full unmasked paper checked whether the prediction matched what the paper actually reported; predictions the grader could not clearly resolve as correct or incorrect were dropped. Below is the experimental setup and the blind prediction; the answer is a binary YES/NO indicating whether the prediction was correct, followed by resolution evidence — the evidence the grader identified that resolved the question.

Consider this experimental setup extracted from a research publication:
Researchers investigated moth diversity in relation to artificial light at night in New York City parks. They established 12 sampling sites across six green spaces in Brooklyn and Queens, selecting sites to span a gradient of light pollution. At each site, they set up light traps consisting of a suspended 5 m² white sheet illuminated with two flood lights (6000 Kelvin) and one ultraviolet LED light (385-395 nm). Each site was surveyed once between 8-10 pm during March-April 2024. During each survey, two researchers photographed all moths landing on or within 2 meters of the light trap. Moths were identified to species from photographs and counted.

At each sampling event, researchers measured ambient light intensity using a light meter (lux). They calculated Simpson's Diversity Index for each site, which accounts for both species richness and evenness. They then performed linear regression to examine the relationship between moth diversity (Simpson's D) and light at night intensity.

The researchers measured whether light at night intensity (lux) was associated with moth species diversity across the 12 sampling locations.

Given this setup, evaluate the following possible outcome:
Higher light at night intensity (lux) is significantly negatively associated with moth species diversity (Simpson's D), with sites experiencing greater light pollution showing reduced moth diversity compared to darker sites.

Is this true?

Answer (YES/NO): YES